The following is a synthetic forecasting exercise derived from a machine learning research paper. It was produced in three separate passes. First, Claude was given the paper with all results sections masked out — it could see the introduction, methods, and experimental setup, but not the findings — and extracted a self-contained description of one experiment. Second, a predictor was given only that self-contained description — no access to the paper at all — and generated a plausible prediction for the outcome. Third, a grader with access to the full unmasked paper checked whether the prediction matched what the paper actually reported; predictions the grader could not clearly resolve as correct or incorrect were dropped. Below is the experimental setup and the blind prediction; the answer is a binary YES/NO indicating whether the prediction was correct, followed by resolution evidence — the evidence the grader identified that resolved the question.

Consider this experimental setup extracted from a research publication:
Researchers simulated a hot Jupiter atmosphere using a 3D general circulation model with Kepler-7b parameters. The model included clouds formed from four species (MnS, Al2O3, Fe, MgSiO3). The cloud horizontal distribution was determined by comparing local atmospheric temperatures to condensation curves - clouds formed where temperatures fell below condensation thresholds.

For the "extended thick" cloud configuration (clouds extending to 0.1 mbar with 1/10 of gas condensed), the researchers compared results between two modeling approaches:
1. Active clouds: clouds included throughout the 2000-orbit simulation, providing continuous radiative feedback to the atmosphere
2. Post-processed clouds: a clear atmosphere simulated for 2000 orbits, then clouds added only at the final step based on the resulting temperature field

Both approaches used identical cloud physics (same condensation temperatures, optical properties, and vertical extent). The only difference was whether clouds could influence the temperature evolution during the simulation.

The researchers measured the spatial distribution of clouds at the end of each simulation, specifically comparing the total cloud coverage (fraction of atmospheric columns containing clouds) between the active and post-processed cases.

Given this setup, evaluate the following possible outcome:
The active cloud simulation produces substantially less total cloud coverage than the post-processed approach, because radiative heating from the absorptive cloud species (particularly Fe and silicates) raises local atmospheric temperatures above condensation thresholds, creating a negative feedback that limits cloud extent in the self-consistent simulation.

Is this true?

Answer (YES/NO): NO